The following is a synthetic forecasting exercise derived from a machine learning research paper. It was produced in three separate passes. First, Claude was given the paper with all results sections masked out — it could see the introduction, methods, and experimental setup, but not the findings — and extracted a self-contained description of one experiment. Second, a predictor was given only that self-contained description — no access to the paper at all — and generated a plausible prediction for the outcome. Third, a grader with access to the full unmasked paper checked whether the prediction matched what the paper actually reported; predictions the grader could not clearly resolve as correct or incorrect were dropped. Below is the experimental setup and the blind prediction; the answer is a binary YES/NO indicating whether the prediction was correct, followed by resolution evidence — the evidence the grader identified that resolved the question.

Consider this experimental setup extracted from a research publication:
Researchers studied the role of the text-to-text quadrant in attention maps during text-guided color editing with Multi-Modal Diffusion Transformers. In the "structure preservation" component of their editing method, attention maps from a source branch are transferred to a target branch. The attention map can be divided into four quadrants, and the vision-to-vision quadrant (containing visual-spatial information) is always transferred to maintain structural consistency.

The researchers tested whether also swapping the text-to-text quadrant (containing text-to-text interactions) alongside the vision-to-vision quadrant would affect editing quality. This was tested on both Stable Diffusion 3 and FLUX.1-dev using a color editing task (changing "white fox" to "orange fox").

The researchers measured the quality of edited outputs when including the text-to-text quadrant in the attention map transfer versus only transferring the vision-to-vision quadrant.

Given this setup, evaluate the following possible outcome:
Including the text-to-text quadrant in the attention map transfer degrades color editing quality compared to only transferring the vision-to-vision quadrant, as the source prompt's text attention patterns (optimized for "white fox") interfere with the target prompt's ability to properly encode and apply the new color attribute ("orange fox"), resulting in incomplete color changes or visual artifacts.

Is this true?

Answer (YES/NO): YES